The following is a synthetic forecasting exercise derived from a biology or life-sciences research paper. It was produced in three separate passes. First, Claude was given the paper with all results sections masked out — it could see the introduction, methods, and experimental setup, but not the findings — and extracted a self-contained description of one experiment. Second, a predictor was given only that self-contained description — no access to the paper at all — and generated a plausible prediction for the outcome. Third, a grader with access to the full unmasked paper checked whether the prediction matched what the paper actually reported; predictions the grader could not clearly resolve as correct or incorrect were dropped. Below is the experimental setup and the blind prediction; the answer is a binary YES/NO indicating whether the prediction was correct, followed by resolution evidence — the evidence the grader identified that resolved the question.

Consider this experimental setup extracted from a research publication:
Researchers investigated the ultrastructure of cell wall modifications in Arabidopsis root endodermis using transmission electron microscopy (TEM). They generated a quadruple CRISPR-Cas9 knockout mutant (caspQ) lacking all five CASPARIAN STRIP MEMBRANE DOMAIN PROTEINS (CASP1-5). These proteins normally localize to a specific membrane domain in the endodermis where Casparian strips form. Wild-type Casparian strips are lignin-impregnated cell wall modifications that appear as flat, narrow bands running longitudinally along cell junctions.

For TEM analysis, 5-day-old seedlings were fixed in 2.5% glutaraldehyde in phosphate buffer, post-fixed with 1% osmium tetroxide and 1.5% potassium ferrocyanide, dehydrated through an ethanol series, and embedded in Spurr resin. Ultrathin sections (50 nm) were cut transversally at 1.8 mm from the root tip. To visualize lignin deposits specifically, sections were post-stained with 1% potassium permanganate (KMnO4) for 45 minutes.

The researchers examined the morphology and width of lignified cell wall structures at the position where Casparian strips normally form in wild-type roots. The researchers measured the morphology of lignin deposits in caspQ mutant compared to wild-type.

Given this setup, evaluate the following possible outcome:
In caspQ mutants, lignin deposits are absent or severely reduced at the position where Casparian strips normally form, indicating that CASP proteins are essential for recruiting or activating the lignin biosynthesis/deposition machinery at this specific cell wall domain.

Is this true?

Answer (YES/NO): NO